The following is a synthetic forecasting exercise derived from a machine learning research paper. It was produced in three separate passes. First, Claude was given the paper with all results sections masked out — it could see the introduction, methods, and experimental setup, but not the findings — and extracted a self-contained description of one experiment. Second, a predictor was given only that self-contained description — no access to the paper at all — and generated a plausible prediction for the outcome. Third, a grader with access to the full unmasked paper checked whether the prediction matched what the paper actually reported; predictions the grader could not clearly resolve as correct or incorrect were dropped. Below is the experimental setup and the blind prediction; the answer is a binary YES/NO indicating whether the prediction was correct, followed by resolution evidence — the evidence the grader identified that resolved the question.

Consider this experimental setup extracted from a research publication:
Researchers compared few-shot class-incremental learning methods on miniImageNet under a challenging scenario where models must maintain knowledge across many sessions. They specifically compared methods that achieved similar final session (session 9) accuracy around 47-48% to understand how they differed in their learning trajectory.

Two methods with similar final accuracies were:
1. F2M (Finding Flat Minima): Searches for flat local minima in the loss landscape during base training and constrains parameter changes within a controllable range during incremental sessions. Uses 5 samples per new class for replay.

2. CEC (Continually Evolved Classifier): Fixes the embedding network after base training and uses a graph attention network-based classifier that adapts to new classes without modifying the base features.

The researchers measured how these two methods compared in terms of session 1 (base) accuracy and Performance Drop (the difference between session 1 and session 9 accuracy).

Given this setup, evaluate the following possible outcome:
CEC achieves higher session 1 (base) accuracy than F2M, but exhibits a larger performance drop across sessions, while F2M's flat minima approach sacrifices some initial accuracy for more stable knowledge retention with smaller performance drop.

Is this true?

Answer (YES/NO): NO